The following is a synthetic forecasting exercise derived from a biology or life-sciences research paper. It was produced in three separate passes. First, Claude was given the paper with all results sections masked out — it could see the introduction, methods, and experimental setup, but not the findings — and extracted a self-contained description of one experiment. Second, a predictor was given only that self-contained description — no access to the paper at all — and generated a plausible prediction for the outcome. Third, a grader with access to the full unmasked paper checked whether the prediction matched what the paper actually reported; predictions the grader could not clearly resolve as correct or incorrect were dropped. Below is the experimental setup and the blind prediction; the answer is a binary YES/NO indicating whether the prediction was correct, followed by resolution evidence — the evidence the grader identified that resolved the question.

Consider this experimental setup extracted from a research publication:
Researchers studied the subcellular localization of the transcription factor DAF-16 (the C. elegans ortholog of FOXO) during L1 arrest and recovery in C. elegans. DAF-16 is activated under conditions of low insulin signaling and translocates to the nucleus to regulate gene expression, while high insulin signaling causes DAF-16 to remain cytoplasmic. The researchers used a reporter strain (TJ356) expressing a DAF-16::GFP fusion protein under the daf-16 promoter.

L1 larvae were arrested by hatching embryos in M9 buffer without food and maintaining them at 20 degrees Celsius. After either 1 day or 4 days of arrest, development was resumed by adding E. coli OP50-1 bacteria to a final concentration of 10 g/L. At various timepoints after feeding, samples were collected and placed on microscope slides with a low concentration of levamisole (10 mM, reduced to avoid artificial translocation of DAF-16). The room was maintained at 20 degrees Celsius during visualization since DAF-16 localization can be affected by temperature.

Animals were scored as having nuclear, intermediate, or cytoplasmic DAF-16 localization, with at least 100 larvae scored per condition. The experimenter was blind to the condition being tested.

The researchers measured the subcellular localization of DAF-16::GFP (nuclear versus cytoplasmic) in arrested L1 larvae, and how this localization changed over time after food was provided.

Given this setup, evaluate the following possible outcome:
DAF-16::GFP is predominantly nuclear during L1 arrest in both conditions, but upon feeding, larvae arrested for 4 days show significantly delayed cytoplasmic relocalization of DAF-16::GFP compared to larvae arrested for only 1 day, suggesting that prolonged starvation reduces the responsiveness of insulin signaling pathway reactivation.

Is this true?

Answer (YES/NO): NO